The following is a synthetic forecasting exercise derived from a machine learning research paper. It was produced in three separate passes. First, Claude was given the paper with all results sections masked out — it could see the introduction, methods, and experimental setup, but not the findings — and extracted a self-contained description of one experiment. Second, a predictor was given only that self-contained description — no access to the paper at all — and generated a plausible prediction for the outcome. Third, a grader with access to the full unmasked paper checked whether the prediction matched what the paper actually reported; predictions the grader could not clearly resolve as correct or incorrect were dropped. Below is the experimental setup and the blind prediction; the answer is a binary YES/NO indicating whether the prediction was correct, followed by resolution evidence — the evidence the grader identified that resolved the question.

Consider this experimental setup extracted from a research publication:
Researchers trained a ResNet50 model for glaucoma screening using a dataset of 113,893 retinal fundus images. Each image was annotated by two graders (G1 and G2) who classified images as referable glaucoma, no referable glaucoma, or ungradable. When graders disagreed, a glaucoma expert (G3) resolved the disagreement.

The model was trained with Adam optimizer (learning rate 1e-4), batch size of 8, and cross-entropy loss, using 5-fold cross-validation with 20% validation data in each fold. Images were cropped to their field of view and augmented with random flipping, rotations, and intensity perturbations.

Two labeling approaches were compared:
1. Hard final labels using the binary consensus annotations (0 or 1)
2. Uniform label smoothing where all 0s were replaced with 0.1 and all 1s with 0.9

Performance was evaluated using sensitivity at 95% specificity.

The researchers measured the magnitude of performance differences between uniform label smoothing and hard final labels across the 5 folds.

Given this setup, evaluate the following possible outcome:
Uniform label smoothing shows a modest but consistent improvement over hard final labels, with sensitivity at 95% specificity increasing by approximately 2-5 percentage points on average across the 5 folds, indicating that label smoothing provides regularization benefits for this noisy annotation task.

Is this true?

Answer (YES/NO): NO